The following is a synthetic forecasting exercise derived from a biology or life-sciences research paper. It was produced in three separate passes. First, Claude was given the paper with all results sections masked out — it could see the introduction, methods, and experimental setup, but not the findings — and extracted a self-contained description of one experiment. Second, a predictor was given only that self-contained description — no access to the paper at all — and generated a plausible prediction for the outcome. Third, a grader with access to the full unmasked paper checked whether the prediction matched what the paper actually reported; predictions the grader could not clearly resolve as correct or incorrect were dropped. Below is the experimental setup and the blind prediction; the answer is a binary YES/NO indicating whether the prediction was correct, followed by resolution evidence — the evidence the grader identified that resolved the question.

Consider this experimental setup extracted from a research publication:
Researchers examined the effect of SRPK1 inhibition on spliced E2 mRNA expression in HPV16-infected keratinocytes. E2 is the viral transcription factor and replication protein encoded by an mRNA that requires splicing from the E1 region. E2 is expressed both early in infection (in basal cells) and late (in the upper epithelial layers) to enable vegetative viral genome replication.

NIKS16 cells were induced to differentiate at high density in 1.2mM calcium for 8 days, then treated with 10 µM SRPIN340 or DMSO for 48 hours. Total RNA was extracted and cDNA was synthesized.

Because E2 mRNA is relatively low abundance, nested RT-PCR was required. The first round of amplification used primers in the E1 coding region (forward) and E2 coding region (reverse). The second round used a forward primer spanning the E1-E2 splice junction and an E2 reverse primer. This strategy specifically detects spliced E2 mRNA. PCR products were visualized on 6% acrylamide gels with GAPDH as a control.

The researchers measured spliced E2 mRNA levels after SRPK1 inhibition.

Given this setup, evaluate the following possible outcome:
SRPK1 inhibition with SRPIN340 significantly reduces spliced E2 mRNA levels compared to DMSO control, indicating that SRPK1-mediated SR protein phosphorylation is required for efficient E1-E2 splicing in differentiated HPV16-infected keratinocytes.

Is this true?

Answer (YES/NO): YES